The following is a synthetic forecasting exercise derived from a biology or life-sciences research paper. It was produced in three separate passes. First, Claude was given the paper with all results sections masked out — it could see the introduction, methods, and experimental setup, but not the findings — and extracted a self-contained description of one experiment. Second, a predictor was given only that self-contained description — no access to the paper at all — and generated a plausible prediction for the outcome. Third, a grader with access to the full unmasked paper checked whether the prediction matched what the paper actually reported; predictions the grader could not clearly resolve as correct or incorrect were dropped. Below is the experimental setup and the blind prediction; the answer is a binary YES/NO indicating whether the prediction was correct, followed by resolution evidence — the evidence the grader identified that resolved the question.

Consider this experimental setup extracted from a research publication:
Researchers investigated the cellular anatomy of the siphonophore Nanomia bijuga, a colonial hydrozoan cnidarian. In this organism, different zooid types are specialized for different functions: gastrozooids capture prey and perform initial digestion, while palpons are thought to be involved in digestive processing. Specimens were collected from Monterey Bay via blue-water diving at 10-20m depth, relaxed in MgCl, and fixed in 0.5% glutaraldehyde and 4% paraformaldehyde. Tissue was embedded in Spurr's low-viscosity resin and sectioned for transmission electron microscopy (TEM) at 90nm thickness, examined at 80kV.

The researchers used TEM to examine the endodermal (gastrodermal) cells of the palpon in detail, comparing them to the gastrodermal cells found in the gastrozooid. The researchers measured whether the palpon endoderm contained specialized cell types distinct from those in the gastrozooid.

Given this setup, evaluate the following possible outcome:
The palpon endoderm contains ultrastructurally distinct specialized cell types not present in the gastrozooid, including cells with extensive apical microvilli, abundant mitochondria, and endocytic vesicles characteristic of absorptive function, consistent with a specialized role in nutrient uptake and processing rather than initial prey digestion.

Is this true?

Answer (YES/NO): NO